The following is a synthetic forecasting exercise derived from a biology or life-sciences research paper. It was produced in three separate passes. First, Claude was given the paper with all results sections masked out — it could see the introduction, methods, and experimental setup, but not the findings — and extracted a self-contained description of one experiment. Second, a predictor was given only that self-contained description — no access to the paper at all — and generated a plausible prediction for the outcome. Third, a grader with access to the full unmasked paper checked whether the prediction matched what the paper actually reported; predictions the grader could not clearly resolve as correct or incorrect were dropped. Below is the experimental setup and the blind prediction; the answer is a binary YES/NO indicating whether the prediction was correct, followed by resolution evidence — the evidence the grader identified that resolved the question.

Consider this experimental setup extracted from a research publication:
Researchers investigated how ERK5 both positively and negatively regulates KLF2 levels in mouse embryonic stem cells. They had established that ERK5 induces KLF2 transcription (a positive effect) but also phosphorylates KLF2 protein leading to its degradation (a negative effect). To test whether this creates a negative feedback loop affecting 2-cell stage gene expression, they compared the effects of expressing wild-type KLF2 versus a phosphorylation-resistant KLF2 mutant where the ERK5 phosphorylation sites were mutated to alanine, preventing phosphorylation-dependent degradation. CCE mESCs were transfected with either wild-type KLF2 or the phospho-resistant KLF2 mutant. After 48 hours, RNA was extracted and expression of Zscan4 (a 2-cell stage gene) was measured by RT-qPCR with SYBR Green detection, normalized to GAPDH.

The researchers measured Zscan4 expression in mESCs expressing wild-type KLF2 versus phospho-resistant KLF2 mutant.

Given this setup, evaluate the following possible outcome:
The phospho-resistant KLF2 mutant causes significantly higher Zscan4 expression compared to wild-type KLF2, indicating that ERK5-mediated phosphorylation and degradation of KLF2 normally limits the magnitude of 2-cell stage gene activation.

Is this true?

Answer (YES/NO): YES